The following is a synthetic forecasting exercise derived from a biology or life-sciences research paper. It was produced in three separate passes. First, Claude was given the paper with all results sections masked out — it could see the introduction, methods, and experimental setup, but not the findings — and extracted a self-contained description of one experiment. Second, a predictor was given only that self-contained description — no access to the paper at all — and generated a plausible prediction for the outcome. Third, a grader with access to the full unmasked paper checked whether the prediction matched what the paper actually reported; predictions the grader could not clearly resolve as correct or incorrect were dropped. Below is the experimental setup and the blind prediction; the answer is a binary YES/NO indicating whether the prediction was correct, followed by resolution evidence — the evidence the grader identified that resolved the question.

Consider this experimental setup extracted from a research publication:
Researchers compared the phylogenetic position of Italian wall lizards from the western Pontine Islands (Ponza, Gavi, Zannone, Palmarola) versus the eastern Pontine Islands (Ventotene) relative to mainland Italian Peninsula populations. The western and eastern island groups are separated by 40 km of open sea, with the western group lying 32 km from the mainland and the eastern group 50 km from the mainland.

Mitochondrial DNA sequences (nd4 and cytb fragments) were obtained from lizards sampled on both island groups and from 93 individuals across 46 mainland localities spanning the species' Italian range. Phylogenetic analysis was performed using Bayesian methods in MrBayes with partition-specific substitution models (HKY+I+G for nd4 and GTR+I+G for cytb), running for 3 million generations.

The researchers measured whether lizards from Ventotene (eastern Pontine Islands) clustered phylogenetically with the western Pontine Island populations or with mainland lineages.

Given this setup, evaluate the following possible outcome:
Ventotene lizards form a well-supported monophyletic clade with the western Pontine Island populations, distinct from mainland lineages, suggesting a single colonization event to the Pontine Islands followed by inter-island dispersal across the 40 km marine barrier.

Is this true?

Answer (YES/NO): NO